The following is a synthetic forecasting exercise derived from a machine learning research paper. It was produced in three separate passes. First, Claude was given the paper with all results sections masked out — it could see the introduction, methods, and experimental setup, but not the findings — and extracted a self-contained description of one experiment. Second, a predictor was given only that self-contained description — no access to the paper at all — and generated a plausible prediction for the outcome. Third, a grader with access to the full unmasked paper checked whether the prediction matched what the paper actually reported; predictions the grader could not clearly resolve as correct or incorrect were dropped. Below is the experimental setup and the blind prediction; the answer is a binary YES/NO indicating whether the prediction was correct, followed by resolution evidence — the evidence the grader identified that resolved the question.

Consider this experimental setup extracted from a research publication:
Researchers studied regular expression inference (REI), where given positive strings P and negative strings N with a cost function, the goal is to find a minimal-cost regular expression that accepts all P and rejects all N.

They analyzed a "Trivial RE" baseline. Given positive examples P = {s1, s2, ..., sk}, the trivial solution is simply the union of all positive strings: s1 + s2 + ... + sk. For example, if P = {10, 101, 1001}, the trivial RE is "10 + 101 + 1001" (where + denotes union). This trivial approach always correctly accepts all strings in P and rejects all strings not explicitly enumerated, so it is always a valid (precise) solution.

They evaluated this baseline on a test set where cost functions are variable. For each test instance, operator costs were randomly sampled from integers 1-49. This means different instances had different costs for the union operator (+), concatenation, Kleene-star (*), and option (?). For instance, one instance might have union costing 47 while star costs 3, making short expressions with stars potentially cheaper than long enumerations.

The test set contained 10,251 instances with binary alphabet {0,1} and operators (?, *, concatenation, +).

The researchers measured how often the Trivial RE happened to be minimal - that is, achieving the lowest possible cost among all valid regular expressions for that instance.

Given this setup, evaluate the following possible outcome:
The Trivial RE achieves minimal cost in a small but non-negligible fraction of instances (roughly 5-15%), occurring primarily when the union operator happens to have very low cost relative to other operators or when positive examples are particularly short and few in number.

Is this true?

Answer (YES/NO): NO